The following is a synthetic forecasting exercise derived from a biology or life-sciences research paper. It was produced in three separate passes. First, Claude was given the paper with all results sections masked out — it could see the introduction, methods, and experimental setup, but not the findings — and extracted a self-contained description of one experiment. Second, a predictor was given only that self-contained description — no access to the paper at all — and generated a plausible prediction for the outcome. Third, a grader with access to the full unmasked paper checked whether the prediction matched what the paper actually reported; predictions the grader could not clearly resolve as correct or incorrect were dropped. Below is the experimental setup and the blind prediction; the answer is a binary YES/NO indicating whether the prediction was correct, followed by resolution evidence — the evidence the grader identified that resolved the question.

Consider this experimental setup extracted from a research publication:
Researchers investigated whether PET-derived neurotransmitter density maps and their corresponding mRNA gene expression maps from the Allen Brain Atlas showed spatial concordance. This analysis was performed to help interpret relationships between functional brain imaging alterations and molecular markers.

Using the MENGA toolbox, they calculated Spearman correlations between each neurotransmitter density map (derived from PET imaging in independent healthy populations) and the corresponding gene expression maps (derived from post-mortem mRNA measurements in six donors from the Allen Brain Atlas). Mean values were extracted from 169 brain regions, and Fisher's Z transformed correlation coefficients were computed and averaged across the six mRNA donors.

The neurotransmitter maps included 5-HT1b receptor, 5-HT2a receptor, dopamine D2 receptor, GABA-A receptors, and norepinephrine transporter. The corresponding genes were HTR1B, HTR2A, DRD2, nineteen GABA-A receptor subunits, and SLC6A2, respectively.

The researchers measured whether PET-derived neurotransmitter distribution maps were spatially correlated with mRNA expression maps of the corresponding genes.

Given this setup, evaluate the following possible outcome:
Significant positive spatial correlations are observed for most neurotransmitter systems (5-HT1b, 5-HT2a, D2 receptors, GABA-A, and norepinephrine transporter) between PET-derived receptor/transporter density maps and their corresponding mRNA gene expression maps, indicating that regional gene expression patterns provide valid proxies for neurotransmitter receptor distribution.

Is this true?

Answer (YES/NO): NO